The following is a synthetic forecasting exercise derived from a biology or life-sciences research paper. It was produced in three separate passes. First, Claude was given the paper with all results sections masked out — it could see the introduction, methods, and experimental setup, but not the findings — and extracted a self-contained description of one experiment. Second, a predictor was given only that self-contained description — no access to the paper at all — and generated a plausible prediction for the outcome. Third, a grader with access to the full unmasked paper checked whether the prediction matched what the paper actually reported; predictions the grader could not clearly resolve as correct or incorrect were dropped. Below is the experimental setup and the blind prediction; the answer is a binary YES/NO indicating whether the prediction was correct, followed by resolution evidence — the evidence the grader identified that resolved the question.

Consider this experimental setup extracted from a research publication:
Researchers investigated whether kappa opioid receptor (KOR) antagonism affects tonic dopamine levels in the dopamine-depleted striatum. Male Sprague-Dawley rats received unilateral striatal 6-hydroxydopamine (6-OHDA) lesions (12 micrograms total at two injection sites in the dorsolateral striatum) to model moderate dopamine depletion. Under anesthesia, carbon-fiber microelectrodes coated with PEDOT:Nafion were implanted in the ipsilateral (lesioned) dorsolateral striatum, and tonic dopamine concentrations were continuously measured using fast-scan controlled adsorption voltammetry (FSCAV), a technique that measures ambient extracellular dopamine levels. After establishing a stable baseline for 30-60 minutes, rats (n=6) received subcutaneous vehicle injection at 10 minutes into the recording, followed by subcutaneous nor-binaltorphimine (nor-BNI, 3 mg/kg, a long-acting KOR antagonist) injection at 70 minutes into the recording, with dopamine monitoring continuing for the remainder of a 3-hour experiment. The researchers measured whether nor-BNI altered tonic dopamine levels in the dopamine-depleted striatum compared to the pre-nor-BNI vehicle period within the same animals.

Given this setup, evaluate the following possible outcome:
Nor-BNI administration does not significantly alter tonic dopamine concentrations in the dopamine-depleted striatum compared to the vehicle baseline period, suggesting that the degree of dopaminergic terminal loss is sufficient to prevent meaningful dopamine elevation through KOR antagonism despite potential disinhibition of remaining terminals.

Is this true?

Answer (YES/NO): YES